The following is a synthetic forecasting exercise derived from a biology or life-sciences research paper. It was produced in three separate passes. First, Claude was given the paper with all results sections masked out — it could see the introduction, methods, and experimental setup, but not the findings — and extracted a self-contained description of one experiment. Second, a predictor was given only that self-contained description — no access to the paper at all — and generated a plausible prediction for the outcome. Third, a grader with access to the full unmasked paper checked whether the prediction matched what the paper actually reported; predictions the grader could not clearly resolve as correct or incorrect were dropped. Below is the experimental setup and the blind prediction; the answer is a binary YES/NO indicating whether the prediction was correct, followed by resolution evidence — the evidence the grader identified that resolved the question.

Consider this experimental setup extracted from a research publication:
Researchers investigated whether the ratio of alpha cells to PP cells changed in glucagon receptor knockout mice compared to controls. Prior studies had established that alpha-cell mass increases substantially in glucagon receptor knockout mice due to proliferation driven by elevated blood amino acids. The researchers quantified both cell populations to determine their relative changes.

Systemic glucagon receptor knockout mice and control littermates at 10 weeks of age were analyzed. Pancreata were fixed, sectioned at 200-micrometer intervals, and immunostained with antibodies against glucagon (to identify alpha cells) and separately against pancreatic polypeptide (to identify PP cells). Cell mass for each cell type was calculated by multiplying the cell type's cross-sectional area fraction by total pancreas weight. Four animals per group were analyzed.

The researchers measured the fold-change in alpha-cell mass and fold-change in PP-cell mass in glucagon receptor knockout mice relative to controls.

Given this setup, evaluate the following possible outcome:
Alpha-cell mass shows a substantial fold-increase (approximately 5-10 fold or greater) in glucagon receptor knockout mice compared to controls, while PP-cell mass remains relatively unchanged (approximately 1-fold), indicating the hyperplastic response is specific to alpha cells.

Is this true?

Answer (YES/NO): NO